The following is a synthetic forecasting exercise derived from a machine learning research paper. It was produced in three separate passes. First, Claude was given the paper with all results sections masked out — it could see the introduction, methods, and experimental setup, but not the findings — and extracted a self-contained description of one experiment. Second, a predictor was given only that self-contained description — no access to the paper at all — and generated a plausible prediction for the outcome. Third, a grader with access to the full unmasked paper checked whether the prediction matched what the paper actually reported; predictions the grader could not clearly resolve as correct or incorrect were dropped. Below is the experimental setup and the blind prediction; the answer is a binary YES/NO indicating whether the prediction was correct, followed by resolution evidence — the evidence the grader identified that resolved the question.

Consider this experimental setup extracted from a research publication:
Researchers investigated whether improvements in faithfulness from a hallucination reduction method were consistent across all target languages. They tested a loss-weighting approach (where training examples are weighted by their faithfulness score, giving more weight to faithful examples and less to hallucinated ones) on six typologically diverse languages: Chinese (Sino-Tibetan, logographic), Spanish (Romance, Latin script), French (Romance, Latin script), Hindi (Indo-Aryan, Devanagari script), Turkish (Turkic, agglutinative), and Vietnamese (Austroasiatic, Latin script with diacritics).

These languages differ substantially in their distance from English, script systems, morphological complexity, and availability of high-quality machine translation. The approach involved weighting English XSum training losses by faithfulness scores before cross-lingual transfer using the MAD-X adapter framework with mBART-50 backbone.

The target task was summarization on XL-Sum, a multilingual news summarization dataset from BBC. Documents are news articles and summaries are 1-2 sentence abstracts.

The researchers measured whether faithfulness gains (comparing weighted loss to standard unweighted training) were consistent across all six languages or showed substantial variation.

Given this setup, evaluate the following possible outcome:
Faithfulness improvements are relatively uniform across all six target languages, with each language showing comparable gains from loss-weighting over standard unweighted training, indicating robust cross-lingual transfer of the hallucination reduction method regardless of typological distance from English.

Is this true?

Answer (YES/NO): NO